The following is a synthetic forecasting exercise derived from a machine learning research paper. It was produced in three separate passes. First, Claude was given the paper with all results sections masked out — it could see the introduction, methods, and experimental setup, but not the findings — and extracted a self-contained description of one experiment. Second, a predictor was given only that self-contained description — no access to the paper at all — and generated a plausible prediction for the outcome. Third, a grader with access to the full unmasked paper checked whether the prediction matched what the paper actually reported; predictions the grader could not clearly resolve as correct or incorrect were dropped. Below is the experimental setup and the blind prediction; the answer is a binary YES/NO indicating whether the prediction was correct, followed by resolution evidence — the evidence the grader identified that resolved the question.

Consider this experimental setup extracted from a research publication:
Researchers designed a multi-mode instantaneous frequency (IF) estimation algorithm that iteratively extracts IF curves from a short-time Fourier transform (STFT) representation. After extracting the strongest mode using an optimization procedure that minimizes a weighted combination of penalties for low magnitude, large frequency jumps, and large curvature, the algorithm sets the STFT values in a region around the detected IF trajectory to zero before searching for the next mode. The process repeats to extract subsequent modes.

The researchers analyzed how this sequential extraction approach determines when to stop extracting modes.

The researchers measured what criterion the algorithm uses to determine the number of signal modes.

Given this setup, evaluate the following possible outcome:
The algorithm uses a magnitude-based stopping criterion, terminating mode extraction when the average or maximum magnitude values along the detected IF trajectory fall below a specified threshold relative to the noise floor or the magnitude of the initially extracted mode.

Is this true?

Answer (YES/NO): NO